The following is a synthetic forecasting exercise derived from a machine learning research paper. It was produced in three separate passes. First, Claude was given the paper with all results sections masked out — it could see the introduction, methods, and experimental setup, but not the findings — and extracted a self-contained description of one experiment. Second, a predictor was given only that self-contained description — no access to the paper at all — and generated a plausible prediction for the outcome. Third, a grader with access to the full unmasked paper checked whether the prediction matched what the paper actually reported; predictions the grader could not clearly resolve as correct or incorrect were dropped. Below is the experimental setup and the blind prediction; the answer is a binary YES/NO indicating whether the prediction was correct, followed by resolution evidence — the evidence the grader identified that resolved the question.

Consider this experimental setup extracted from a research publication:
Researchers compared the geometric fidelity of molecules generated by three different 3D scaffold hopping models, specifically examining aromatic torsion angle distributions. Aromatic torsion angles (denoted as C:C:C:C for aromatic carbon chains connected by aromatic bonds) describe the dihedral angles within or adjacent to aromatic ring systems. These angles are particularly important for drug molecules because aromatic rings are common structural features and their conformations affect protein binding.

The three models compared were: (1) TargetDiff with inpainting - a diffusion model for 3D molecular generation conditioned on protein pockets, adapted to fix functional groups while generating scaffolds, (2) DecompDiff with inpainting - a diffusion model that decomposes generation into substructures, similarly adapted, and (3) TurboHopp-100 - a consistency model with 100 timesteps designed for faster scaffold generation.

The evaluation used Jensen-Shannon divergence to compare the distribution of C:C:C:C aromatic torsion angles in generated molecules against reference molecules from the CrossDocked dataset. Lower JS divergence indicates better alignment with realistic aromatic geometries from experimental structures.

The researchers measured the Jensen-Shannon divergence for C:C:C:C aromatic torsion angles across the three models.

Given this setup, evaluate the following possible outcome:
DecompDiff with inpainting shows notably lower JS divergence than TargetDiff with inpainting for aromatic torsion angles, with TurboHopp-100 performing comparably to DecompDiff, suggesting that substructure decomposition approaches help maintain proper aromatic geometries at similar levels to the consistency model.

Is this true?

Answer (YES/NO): NO